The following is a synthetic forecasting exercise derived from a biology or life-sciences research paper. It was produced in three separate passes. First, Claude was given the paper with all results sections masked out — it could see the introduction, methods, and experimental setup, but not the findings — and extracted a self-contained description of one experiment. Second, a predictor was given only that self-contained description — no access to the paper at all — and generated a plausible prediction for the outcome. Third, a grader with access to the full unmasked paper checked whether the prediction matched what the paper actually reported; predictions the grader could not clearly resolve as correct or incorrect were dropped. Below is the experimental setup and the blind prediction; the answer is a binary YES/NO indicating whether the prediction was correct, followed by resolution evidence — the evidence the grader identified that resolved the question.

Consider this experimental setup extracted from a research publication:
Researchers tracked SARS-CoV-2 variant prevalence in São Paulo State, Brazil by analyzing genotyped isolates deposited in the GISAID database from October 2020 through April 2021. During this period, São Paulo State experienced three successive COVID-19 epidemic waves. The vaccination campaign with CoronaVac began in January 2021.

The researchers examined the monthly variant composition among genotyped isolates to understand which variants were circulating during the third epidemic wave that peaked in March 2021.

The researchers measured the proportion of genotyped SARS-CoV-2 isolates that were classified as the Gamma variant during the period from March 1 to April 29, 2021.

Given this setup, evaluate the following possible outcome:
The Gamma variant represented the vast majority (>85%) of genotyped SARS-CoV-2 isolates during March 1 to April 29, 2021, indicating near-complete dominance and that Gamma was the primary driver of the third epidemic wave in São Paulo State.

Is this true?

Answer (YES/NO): YES